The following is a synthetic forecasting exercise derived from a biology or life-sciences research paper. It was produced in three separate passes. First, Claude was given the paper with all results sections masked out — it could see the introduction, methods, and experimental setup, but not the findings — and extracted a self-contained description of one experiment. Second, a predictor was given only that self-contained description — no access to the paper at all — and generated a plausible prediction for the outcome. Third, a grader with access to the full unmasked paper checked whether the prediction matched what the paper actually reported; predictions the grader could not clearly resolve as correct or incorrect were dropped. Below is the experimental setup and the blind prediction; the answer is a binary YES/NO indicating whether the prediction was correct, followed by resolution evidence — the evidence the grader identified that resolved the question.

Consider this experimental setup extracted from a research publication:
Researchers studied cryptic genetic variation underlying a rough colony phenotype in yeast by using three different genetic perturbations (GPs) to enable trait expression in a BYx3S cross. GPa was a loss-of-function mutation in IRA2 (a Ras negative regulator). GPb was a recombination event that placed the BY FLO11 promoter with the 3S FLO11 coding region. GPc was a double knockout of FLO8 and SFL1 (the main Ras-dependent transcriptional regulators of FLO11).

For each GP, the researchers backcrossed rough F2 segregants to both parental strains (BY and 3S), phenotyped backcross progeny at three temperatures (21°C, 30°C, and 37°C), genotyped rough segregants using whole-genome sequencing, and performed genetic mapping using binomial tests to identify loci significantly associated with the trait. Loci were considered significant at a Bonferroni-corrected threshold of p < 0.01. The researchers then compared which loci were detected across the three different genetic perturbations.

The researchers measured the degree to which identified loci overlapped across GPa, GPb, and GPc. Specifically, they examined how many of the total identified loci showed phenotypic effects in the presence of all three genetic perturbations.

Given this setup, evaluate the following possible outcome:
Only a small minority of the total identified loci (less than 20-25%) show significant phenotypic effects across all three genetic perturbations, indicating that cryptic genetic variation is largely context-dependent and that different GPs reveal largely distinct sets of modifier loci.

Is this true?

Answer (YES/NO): YES